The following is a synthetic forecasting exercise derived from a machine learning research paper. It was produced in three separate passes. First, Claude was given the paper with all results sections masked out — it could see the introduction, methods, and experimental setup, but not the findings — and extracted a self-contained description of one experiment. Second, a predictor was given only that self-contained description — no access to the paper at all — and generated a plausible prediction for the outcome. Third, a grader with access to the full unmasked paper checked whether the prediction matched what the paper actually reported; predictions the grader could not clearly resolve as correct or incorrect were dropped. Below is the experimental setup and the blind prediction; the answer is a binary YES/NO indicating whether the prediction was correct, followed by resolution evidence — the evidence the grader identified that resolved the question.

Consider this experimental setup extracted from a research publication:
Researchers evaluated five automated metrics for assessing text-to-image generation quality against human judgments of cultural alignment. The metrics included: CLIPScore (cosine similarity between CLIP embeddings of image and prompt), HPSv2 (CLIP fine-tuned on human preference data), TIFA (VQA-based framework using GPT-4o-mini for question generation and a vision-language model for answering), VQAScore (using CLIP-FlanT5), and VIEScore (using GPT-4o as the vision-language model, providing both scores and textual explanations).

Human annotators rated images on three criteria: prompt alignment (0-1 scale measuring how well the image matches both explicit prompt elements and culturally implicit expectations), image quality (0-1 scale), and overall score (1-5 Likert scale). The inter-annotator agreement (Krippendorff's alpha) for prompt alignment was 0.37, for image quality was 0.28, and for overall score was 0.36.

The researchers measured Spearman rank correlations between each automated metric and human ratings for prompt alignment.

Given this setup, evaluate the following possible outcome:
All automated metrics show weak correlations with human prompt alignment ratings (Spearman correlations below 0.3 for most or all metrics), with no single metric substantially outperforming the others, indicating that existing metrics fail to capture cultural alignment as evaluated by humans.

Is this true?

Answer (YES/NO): NO